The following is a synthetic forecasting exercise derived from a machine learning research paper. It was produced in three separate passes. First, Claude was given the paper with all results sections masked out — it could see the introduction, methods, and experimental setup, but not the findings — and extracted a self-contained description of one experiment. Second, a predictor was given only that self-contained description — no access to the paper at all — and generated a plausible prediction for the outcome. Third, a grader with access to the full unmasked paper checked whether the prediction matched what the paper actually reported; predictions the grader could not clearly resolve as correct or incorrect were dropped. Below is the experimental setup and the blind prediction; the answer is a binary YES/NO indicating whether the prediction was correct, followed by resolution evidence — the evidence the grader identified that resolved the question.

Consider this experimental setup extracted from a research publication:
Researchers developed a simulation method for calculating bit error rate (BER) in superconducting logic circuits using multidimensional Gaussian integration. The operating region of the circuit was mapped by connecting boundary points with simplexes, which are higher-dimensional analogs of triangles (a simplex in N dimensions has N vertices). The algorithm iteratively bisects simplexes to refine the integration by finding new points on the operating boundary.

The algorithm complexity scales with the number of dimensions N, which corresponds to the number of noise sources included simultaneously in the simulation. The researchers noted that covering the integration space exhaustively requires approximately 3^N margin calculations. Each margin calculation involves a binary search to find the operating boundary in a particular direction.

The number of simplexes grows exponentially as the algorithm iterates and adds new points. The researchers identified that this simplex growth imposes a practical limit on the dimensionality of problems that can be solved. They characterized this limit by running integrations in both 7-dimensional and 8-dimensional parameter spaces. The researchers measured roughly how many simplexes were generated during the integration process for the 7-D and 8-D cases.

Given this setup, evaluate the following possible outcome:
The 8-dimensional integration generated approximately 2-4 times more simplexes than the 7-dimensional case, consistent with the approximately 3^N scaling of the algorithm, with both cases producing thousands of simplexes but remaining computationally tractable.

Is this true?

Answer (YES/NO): NO